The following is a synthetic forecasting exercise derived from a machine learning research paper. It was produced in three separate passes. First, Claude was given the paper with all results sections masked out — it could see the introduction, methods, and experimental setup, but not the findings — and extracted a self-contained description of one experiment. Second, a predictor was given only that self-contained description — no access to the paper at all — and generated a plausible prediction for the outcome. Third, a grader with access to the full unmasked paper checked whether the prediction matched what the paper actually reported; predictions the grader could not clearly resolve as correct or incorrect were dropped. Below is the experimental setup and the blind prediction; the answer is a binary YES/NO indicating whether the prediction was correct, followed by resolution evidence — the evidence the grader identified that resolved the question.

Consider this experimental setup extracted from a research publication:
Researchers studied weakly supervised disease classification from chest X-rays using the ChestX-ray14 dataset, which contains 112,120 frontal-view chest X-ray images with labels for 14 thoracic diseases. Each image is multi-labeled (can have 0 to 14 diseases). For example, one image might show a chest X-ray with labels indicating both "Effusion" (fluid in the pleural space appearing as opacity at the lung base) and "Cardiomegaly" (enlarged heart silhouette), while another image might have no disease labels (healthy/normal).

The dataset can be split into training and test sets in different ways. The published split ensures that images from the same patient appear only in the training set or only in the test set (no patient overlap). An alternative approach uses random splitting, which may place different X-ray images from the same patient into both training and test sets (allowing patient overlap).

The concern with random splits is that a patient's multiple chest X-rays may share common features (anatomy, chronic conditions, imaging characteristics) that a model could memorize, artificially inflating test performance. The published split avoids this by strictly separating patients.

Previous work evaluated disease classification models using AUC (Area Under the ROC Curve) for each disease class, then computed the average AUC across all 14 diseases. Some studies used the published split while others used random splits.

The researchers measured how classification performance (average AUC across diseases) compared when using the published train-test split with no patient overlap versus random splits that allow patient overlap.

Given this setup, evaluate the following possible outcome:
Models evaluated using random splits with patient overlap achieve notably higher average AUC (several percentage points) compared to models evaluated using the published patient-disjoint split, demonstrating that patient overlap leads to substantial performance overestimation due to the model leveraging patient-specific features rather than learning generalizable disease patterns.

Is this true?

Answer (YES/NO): NO